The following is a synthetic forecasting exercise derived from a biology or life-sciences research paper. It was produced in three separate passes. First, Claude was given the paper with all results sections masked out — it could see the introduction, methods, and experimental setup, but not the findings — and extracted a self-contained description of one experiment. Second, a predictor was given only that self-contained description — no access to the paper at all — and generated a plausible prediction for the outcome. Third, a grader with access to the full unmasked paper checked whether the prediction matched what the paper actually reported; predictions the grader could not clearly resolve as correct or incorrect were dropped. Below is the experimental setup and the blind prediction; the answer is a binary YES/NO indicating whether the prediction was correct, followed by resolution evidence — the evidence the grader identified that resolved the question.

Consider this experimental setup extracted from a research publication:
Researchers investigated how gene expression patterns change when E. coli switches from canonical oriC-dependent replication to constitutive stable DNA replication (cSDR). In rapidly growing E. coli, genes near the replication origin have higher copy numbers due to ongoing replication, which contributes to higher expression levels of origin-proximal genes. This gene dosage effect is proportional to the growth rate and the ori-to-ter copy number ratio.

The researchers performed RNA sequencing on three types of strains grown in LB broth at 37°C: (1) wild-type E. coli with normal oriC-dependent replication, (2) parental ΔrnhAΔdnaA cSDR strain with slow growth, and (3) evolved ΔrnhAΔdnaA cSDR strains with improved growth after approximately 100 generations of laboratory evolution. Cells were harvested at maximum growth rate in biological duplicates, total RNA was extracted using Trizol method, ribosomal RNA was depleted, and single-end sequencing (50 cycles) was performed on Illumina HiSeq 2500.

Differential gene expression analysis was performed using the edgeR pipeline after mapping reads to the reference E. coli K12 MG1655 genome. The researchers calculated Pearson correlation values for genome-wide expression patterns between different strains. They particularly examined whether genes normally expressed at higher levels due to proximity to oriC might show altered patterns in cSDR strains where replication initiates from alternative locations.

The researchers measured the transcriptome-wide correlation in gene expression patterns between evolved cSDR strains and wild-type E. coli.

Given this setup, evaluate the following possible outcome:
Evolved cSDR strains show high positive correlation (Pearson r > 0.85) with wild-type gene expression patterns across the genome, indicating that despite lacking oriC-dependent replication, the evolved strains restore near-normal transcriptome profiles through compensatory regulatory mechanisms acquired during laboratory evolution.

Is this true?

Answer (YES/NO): NO